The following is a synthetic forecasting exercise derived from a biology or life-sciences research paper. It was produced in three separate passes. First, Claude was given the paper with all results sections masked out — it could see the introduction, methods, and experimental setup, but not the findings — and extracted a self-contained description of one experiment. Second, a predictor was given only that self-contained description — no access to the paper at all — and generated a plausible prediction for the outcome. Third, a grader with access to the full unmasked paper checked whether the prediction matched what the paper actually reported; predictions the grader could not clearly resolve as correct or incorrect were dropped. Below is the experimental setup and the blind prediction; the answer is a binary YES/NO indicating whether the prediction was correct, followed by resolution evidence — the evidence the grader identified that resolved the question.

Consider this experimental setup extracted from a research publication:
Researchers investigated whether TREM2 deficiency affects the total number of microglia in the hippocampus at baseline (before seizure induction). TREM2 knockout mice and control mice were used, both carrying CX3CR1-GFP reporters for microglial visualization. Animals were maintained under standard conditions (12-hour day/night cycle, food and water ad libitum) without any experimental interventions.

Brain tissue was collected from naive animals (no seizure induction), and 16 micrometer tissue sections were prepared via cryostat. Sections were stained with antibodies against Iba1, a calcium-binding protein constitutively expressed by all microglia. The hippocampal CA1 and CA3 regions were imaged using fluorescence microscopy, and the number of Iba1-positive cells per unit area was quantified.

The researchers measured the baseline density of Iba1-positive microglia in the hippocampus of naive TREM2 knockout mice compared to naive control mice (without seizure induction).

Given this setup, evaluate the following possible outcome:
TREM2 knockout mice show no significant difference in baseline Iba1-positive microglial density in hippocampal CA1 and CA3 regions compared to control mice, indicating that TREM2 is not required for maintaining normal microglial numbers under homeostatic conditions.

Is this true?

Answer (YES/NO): YES